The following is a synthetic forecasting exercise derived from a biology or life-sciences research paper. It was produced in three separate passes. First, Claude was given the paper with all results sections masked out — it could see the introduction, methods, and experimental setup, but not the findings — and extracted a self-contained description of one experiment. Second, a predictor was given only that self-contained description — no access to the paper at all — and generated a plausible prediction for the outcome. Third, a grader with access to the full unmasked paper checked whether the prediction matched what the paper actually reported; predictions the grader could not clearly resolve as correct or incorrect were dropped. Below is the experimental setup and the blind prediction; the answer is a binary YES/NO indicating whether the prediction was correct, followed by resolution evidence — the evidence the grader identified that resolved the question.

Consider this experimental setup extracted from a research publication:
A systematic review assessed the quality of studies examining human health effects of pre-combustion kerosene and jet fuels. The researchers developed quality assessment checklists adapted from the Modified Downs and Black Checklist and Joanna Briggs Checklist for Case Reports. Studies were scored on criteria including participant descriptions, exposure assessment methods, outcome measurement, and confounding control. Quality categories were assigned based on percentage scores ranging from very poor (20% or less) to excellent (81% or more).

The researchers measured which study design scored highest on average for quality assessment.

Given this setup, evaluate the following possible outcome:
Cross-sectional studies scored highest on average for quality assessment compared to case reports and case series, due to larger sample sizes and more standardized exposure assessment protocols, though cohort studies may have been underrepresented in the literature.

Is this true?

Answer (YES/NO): NO